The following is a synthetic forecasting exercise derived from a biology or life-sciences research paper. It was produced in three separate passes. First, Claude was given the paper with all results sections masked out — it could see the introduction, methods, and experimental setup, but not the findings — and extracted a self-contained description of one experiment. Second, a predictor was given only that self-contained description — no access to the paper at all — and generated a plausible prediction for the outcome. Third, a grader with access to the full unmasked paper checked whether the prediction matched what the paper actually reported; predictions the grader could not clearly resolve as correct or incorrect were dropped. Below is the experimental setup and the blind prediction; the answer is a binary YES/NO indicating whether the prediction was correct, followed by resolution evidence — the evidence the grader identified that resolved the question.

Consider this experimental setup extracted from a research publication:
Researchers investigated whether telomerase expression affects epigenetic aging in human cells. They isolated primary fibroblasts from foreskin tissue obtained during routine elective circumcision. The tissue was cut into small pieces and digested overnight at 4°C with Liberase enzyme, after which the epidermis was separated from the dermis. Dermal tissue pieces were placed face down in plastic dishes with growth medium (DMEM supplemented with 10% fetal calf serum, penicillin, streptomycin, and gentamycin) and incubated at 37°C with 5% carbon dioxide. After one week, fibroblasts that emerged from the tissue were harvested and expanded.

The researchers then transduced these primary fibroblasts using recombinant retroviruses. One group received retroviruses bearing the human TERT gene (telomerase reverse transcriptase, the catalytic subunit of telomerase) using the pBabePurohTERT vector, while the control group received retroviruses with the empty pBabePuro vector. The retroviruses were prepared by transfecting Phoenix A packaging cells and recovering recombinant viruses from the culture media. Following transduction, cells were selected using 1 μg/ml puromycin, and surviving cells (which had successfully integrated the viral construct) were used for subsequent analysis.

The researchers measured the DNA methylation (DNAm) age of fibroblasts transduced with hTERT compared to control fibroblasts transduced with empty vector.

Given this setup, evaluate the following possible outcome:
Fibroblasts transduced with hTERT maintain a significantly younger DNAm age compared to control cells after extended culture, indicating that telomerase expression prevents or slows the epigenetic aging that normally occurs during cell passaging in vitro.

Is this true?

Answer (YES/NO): NO